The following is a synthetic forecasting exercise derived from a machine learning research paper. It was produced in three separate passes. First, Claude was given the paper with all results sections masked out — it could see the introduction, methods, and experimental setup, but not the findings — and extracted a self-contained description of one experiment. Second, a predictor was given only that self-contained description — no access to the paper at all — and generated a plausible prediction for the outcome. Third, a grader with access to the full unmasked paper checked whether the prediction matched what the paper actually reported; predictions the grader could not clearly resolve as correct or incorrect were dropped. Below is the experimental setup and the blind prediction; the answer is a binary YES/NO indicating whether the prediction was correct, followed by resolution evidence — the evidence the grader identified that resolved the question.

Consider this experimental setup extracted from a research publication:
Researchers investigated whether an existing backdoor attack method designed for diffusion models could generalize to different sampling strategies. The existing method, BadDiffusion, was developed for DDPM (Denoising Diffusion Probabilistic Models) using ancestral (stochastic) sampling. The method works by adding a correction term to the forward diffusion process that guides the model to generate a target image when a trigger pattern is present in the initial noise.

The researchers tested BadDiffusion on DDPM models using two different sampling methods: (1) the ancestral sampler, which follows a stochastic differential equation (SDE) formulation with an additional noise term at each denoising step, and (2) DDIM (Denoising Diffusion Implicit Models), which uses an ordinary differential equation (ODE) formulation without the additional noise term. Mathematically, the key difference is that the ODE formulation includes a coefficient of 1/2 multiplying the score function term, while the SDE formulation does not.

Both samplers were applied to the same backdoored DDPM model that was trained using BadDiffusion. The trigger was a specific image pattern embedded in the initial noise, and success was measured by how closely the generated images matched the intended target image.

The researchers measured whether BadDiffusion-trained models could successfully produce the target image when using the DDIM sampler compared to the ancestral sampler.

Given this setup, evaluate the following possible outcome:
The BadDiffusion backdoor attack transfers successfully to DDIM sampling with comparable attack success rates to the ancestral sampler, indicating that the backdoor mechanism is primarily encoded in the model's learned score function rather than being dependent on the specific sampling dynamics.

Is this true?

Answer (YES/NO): NO